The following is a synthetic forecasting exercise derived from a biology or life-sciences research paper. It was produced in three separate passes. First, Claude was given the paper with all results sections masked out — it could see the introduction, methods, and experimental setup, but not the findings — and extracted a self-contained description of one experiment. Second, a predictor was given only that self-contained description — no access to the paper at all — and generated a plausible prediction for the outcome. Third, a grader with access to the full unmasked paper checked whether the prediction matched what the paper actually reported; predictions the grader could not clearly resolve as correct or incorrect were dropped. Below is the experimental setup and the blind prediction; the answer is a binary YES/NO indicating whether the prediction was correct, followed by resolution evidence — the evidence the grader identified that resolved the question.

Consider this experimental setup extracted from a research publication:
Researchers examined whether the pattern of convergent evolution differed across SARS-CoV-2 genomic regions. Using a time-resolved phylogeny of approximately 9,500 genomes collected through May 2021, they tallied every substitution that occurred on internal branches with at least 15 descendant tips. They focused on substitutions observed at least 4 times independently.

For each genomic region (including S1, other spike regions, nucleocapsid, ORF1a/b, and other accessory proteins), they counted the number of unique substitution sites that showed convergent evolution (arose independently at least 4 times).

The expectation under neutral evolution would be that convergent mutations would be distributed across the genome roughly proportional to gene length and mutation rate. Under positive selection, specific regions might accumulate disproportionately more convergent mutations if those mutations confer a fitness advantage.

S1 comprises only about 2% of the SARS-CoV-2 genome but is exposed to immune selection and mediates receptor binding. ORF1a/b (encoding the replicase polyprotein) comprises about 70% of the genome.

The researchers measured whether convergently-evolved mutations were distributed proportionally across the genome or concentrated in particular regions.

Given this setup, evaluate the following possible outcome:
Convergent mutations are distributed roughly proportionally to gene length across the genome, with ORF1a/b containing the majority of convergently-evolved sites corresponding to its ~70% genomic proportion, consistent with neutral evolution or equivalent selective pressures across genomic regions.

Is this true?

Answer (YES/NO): NO